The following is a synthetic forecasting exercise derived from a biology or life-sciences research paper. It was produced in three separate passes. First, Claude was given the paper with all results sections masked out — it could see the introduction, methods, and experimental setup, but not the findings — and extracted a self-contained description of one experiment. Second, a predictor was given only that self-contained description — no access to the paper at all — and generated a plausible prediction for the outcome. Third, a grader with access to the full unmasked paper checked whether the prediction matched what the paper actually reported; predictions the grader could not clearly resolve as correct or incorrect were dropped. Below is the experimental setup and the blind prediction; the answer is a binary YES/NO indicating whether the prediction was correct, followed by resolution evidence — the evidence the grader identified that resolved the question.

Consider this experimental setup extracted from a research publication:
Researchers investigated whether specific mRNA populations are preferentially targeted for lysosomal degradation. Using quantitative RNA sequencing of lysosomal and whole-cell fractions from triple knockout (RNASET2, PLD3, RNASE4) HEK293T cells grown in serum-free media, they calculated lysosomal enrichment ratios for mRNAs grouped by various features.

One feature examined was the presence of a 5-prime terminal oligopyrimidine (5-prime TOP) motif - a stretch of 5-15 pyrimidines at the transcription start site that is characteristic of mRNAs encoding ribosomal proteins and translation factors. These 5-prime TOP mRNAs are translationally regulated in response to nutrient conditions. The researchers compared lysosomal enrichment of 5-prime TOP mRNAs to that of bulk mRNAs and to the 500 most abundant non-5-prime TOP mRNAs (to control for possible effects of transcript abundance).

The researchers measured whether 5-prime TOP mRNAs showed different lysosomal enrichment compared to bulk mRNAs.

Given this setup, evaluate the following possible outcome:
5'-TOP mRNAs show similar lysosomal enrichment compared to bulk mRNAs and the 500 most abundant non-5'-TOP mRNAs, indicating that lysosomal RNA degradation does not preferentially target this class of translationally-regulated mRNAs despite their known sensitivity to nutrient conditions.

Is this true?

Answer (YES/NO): NO